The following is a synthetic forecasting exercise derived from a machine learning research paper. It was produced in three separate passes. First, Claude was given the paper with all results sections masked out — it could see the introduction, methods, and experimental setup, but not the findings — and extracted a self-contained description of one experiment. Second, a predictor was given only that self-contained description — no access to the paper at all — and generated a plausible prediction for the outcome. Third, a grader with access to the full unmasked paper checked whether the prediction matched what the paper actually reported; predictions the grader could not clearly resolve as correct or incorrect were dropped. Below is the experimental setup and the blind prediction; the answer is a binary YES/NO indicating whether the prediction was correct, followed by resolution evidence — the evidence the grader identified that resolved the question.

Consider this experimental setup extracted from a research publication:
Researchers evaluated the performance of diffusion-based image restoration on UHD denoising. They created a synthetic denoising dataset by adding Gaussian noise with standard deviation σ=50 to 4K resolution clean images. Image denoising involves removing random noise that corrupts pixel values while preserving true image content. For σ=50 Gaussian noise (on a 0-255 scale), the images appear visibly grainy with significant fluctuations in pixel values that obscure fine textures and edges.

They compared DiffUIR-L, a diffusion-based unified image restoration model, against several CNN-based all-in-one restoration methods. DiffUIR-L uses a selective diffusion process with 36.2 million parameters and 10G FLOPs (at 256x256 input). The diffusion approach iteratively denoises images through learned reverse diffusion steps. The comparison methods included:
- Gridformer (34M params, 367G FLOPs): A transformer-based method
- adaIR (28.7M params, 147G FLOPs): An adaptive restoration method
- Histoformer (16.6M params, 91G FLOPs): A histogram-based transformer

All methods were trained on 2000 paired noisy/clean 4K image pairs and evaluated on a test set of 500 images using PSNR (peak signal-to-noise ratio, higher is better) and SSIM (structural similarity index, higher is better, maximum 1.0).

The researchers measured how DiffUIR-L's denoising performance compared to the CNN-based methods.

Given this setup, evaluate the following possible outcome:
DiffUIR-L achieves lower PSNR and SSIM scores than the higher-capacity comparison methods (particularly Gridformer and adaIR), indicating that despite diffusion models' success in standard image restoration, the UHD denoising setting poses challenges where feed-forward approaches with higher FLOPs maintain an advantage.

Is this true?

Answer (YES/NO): NO